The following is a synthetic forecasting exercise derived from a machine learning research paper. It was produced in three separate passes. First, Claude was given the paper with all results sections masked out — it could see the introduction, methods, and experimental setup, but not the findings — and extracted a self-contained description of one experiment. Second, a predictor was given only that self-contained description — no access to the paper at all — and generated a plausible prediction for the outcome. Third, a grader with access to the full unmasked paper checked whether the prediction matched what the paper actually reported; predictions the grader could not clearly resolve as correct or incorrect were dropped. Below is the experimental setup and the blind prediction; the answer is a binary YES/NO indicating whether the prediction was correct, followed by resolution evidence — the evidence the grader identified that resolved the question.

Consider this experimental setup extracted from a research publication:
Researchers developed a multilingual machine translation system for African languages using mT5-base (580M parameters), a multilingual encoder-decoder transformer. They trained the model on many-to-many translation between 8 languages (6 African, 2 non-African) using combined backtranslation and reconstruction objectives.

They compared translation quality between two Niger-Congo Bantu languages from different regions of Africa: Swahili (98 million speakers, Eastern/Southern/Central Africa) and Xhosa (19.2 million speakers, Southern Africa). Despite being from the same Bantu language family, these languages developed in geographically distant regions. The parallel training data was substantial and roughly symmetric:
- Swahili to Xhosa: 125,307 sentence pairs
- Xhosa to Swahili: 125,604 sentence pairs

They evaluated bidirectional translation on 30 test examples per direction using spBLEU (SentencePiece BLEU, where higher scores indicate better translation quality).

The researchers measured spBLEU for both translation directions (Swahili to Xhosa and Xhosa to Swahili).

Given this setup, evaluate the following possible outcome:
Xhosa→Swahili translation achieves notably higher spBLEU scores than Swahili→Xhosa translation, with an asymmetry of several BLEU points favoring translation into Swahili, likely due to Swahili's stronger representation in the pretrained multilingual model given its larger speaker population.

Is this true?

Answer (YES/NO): YES